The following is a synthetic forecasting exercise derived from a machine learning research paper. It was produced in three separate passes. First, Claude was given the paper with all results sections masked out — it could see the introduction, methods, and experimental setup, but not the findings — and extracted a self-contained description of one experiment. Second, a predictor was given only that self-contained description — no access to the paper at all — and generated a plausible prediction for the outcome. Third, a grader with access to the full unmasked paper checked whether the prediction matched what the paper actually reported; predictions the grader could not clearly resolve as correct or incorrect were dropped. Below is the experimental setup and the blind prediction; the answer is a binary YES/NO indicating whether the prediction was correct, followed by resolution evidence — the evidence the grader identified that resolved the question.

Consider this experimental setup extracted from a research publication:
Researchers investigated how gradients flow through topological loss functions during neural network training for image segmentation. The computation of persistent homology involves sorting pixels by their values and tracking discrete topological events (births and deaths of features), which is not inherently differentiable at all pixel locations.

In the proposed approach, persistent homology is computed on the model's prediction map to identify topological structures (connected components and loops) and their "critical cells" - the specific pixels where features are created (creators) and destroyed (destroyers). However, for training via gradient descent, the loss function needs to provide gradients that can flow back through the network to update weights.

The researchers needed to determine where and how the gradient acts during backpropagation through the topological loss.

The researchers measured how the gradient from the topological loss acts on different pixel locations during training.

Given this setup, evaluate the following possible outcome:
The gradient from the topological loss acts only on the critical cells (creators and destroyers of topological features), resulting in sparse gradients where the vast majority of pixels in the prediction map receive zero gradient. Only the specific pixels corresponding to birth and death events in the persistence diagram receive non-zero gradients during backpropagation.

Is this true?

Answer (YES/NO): YES